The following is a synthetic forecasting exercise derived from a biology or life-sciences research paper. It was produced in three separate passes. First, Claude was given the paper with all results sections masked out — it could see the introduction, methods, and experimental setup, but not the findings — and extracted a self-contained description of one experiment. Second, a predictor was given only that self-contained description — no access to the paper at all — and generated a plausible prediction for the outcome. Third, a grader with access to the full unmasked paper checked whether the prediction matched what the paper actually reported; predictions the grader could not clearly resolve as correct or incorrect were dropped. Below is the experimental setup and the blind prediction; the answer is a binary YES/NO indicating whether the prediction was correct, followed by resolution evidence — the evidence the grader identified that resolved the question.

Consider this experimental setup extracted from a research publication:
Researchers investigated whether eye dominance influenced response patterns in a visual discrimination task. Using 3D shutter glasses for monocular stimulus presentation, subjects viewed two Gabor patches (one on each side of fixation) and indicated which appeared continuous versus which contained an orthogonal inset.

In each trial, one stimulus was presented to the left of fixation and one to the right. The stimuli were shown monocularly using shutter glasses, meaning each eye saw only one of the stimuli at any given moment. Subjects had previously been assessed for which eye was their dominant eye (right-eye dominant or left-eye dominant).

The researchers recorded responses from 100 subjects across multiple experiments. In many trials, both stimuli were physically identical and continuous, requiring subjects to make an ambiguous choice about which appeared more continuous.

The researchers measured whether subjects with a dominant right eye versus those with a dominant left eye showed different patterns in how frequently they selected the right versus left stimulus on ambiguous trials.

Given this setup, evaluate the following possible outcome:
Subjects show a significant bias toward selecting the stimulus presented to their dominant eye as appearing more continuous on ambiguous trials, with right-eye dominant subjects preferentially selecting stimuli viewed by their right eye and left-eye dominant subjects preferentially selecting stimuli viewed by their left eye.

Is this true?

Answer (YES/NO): NO